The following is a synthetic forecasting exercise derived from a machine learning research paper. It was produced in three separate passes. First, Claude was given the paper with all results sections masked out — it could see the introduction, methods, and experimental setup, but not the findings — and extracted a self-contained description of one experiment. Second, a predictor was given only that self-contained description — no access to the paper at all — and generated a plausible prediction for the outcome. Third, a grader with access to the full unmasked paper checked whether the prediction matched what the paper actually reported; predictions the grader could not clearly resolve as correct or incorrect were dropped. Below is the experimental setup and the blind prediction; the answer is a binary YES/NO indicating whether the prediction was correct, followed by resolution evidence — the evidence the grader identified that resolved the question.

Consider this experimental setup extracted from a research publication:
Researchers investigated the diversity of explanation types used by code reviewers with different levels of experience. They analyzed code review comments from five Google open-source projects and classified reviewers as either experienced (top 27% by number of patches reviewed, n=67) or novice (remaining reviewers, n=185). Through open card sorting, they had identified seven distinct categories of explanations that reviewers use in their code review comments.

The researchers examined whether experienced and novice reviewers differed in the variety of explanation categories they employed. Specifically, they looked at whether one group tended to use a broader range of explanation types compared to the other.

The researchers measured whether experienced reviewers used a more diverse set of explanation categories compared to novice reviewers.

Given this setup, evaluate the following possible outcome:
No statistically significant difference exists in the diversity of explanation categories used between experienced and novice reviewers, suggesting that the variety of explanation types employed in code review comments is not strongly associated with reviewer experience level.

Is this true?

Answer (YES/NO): NO